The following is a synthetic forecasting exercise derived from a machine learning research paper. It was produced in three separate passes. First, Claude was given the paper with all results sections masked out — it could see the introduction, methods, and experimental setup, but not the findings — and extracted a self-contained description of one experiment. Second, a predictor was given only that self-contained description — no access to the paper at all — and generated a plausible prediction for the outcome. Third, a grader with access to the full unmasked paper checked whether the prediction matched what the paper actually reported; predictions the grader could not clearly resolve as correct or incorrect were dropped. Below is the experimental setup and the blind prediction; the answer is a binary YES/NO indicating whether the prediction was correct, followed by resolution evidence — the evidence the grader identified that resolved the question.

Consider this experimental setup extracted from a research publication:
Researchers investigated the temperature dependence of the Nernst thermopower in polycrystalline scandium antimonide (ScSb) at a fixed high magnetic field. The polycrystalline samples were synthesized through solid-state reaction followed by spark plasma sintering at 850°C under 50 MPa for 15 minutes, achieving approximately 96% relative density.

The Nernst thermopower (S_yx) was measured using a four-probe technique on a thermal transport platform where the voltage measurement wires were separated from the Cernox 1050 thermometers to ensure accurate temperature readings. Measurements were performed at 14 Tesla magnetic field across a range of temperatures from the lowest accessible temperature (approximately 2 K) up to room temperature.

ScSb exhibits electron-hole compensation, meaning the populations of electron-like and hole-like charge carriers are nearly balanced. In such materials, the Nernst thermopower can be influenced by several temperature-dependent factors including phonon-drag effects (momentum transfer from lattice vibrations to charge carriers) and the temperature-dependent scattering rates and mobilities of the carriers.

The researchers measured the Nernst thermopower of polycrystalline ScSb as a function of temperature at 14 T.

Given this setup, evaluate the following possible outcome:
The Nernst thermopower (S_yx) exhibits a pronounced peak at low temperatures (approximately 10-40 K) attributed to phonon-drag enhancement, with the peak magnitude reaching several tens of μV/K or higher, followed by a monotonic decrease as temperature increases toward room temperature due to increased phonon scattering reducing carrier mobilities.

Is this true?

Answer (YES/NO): YES